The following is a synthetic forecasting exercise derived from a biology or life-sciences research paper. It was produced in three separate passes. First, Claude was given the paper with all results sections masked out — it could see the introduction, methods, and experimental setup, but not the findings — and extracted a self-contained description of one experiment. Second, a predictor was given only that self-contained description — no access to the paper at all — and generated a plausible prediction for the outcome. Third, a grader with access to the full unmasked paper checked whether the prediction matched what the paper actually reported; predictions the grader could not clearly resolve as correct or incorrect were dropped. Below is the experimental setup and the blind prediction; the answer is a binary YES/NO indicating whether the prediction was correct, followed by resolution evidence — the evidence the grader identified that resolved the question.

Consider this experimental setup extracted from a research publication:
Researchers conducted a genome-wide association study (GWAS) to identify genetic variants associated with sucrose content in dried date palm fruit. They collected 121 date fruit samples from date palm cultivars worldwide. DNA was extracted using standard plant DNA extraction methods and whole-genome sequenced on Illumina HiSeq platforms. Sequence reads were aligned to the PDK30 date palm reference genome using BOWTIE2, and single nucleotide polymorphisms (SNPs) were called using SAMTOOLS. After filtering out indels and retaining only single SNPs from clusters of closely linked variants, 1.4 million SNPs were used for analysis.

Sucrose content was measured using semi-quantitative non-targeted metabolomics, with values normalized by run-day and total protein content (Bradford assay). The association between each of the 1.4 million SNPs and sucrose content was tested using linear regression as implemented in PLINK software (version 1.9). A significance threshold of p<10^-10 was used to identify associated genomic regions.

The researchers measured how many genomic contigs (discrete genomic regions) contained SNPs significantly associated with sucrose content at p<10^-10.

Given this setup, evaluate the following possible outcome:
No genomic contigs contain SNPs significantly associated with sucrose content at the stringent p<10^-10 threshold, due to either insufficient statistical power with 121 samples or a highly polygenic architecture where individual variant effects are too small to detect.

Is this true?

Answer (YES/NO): NO